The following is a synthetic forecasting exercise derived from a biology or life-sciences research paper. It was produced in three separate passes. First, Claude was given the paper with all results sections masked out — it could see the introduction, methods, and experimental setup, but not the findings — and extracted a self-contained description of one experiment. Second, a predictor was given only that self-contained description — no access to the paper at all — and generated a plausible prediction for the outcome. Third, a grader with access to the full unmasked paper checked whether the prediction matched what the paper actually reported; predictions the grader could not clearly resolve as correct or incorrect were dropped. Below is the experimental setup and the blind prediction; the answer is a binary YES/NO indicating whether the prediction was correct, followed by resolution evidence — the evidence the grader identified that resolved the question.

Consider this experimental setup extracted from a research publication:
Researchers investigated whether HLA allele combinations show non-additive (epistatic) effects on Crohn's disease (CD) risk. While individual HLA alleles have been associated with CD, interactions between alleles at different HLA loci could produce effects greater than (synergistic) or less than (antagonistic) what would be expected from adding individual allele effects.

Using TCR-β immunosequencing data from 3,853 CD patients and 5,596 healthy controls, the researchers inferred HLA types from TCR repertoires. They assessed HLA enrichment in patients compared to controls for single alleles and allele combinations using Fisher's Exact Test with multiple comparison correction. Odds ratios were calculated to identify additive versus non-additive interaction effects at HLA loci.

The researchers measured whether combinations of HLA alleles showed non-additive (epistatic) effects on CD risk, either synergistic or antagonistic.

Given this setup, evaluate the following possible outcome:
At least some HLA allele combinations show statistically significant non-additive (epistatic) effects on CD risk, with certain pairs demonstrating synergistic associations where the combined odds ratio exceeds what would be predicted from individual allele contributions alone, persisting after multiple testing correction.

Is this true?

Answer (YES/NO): YES